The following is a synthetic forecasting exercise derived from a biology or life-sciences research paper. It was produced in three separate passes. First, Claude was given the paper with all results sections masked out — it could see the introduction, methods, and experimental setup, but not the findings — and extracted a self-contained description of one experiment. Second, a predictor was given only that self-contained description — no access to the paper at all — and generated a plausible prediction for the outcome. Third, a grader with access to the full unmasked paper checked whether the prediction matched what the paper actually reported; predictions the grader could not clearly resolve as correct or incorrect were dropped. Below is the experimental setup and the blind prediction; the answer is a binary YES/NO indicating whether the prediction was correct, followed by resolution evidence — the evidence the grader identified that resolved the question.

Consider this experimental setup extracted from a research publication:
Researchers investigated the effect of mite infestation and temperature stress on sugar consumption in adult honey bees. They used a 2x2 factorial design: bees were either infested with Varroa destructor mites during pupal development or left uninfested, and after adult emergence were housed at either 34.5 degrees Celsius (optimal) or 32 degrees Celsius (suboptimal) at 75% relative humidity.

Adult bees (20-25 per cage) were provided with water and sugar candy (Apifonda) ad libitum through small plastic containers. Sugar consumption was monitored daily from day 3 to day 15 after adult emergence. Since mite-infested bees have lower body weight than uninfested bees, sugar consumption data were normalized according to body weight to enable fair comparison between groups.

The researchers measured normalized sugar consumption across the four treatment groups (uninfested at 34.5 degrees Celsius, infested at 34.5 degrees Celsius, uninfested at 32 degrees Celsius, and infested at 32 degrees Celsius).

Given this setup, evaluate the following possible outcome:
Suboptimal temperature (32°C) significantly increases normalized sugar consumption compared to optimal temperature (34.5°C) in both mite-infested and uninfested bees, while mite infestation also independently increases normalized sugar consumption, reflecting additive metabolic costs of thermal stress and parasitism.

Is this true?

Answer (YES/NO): NO